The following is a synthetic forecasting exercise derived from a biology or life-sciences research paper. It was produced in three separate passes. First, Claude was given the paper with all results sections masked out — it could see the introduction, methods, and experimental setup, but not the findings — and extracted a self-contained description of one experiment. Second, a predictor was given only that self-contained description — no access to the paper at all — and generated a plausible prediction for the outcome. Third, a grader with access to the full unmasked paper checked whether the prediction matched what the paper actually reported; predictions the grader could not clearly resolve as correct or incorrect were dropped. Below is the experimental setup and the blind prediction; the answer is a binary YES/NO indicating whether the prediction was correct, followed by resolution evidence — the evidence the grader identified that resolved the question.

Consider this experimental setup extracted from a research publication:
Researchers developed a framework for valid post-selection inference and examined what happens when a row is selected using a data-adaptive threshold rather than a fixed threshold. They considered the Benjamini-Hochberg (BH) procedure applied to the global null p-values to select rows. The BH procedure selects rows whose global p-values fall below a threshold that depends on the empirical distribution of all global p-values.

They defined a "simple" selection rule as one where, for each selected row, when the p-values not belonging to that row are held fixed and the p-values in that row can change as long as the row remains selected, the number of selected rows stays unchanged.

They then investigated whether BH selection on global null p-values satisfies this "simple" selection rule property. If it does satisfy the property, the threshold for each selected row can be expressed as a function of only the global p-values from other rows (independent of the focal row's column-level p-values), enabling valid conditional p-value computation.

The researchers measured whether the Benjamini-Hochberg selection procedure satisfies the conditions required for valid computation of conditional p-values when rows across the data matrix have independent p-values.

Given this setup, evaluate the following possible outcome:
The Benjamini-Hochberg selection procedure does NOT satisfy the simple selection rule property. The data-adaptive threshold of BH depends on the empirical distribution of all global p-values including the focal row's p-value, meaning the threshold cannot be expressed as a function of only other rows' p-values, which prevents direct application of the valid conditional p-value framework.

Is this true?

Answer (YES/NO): NO